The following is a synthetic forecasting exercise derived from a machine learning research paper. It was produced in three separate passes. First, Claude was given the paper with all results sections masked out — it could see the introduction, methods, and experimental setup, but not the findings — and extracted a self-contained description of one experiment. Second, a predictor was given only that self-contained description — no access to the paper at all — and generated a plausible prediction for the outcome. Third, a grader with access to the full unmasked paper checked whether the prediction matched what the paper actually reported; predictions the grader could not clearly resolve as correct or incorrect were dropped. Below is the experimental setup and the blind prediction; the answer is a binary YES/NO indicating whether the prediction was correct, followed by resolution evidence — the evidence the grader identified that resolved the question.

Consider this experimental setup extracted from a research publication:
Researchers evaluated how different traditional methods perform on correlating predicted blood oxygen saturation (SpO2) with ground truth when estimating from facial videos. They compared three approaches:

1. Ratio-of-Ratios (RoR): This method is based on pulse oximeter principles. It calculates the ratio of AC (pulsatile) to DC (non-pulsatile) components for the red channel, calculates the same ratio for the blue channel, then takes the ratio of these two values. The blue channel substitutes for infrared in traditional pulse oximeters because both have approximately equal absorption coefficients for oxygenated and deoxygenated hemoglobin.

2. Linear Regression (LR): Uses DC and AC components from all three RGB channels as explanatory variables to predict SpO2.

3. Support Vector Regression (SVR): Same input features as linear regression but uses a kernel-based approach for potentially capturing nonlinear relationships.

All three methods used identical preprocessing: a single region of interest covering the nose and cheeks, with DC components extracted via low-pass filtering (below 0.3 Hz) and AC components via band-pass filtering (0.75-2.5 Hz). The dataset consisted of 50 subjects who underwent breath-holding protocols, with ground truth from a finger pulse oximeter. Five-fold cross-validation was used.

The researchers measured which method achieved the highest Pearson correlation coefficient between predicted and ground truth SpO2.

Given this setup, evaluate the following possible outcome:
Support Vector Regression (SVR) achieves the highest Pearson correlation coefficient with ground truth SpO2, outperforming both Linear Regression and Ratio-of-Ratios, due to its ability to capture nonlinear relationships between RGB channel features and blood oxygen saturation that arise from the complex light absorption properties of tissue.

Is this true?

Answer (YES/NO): NO